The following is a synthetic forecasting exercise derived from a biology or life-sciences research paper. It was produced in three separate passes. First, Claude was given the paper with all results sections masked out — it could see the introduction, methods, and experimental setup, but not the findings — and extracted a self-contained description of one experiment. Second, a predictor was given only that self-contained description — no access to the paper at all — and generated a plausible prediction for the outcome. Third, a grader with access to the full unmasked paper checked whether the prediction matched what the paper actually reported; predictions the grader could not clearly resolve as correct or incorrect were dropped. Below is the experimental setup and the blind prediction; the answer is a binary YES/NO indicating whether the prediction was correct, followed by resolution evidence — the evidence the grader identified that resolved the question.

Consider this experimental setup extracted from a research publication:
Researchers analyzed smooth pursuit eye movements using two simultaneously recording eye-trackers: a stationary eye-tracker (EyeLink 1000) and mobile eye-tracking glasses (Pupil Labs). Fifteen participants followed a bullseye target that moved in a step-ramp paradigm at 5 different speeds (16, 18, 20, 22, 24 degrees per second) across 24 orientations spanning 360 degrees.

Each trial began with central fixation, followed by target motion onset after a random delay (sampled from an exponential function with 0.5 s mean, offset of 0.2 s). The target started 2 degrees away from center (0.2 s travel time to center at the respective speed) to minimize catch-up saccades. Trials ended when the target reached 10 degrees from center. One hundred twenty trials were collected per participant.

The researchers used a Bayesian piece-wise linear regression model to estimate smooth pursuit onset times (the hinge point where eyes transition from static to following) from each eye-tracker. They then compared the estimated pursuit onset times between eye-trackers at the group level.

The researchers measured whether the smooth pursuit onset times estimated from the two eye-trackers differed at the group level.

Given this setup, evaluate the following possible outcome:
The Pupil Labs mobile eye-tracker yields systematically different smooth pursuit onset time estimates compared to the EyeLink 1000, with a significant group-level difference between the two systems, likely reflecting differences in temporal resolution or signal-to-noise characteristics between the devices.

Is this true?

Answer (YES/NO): NO